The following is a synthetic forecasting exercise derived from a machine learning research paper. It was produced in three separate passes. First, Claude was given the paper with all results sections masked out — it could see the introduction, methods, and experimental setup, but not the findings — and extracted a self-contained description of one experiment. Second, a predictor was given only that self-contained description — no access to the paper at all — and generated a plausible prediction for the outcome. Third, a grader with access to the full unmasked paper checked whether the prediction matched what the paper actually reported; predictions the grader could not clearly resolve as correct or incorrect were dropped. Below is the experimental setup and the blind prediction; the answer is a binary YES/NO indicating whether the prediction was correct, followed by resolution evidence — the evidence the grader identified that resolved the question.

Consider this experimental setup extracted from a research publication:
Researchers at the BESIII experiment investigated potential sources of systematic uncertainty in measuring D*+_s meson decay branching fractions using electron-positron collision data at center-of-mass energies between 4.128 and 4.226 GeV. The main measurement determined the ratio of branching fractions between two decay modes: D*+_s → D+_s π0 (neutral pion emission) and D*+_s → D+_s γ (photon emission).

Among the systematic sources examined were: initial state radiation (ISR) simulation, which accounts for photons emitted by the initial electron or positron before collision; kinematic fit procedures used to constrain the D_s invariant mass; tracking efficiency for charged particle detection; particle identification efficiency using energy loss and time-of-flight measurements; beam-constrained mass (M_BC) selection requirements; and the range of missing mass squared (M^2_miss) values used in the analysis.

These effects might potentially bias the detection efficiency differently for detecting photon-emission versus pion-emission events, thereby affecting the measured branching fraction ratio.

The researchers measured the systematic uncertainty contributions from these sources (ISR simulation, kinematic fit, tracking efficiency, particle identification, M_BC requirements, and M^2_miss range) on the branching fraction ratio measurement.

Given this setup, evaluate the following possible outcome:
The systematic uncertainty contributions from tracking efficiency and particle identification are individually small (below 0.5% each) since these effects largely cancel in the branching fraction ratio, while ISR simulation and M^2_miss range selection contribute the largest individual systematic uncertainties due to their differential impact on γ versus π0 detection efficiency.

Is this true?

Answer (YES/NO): NO